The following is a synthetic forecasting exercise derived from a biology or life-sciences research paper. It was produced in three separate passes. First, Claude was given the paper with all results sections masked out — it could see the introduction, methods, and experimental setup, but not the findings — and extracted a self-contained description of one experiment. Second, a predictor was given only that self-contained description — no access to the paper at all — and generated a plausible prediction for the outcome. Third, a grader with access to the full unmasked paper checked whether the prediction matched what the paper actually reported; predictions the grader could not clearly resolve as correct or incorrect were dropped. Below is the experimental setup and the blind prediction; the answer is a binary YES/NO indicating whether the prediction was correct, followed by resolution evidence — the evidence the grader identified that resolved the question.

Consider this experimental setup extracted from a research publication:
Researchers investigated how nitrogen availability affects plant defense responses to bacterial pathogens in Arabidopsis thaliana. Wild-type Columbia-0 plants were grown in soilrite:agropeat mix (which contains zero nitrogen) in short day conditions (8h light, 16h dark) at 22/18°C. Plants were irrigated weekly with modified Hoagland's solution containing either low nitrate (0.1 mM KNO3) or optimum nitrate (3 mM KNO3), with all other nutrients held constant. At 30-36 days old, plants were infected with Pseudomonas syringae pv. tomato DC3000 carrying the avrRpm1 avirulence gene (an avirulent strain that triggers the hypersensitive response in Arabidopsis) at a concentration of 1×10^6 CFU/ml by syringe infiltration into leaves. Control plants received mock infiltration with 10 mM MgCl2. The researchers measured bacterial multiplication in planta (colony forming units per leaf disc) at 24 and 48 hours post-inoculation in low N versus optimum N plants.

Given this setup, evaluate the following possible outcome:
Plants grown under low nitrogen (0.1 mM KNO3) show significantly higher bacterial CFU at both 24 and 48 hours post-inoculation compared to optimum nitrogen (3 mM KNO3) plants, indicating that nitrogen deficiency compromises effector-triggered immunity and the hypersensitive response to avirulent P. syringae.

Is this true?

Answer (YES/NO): YES